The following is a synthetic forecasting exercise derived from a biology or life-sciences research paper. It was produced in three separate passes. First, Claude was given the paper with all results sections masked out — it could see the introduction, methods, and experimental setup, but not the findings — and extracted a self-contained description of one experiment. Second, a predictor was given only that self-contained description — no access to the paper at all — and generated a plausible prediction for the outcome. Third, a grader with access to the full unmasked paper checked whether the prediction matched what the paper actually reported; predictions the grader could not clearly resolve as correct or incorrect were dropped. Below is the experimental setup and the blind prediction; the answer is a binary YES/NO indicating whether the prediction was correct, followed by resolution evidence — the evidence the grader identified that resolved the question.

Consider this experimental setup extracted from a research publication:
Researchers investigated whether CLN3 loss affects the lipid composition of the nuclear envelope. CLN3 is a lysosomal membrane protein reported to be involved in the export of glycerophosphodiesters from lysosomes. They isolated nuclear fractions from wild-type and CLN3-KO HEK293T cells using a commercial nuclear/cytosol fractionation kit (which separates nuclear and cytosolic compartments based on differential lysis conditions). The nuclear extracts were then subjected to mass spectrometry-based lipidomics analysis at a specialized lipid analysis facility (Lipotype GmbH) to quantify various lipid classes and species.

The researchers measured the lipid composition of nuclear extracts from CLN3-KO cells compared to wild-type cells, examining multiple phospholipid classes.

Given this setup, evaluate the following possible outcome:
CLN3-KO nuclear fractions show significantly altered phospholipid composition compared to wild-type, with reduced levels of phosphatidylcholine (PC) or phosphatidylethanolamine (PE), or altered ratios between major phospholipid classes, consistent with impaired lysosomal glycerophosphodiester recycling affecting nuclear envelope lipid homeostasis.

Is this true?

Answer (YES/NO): YES